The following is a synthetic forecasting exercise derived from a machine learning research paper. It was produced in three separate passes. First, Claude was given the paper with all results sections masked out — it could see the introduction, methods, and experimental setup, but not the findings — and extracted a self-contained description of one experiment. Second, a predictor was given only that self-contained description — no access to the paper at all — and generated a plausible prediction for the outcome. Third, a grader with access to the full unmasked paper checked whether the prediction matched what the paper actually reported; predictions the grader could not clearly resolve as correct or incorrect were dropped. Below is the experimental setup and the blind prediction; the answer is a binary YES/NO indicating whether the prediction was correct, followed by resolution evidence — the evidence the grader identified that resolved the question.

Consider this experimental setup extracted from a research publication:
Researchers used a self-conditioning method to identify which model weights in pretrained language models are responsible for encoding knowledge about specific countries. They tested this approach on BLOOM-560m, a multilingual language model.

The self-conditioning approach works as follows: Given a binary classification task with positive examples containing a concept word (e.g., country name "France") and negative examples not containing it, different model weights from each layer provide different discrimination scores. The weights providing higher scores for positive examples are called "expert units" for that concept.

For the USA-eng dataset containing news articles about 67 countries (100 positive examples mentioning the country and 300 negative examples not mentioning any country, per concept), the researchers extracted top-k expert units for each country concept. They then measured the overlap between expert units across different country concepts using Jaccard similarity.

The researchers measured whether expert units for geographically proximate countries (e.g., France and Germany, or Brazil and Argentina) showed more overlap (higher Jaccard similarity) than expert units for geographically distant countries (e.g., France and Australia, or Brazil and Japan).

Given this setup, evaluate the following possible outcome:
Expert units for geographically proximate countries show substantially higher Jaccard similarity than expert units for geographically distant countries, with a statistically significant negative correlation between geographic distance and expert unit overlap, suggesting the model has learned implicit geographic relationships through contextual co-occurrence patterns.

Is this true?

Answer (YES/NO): NO